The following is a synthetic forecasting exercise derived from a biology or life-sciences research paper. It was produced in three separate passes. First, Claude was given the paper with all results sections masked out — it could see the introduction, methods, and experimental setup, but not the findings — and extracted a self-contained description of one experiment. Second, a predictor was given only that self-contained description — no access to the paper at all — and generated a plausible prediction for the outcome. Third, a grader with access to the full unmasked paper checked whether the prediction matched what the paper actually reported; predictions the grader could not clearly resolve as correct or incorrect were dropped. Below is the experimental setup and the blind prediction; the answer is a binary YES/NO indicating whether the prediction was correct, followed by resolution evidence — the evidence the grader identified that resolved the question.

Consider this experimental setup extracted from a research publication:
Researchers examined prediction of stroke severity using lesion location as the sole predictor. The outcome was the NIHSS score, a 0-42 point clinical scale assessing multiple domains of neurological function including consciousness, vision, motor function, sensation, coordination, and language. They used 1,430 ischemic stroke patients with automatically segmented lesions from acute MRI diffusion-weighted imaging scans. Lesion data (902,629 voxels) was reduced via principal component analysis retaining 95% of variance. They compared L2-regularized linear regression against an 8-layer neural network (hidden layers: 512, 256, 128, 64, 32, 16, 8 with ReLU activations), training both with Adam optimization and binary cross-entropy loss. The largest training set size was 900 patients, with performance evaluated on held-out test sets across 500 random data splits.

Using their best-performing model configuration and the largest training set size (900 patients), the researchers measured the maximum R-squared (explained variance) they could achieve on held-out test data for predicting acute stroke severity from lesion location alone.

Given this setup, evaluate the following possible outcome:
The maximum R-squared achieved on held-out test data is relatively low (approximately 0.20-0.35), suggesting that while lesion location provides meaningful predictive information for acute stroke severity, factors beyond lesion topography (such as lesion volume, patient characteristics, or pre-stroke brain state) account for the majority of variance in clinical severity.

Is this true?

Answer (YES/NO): NO